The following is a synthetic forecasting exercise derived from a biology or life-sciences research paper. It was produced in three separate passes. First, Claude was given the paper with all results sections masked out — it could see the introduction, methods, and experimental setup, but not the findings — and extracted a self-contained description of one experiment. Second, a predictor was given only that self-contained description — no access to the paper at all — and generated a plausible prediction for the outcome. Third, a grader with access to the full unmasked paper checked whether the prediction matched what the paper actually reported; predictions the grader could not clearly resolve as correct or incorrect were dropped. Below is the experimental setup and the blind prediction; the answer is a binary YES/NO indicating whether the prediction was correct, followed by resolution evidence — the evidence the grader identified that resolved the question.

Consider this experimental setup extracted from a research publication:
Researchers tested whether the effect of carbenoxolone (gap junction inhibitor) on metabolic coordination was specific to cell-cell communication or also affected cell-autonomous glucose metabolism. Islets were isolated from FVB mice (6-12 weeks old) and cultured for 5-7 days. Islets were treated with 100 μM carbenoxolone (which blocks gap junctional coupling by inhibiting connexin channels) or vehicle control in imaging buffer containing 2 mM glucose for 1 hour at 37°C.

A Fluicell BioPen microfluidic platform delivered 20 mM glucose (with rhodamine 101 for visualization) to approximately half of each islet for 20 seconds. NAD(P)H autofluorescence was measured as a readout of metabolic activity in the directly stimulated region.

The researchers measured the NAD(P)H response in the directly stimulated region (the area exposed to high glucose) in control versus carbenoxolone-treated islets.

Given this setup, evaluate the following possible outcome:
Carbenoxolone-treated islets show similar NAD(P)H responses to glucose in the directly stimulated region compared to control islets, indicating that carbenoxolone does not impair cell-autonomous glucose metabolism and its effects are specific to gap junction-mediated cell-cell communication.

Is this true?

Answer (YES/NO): YES